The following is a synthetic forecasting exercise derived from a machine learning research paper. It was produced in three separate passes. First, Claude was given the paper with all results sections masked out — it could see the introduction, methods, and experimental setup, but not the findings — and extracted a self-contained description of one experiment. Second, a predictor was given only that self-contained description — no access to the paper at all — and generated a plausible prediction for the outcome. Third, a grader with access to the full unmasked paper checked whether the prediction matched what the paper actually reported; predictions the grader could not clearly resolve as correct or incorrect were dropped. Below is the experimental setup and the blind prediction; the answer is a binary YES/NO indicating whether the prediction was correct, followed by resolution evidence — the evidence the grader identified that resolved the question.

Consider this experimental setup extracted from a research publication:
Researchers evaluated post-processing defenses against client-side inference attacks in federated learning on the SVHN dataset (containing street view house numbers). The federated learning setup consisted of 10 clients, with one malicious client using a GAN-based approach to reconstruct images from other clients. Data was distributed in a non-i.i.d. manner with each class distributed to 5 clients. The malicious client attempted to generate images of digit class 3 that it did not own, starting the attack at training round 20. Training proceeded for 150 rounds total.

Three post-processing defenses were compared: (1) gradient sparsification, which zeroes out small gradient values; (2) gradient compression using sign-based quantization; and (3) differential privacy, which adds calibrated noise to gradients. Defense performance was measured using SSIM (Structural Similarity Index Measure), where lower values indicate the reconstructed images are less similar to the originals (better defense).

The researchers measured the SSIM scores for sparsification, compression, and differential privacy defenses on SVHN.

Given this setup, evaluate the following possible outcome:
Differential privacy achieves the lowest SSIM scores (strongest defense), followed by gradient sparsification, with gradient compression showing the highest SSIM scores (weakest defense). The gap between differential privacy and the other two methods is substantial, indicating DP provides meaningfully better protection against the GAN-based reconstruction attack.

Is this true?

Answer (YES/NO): NO